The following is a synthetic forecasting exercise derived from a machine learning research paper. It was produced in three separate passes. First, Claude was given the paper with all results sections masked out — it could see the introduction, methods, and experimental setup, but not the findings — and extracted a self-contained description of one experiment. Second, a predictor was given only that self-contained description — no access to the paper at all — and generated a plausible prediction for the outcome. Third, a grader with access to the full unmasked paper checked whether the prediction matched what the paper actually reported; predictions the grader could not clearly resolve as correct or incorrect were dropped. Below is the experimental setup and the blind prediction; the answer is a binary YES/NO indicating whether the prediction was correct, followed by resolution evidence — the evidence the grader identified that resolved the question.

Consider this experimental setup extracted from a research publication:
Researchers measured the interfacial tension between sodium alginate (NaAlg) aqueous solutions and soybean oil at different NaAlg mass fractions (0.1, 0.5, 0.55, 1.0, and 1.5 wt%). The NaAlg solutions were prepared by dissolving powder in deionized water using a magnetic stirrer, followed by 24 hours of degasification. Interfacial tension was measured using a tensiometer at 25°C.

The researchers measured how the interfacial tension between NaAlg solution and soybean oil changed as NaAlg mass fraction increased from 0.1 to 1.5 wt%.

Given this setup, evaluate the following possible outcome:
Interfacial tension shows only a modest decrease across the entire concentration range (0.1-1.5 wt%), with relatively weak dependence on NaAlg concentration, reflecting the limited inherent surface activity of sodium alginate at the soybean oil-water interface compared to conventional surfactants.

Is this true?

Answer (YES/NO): NO